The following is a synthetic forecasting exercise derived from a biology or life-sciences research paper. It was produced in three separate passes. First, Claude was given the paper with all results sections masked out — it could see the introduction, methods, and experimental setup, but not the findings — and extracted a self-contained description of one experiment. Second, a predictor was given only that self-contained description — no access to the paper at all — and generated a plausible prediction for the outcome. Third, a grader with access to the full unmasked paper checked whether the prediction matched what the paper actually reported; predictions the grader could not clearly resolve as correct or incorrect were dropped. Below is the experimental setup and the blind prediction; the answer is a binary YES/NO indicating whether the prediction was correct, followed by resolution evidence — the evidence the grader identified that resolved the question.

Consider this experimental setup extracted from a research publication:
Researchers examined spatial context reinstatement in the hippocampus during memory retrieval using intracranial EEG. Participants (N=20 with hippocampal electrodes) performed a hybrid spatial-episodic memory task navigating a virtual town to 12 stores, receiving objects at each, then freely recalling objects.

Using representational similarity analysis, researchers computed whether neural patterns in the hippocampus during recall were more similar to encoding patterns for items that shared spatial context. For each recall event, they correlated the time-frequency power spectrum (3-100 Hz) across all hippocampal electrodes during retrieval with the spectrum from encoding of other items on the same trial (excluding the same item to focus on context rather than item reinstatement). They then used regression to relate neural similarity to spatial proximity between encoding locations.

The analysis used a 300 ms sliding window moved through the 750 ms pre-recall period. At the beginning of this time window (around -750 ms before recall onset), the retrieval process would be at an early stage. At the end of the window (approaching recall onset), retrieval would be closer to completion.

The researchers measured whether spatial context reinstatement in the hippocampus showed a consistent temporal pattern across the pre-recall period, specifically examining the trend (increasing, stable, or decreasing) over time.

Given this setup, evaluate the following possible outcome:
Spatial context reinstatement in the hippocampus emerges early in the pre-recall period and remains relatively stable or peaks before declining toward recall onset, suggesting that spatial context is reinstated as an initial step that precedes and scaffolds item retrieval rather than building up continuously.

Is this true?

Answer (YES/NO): YES